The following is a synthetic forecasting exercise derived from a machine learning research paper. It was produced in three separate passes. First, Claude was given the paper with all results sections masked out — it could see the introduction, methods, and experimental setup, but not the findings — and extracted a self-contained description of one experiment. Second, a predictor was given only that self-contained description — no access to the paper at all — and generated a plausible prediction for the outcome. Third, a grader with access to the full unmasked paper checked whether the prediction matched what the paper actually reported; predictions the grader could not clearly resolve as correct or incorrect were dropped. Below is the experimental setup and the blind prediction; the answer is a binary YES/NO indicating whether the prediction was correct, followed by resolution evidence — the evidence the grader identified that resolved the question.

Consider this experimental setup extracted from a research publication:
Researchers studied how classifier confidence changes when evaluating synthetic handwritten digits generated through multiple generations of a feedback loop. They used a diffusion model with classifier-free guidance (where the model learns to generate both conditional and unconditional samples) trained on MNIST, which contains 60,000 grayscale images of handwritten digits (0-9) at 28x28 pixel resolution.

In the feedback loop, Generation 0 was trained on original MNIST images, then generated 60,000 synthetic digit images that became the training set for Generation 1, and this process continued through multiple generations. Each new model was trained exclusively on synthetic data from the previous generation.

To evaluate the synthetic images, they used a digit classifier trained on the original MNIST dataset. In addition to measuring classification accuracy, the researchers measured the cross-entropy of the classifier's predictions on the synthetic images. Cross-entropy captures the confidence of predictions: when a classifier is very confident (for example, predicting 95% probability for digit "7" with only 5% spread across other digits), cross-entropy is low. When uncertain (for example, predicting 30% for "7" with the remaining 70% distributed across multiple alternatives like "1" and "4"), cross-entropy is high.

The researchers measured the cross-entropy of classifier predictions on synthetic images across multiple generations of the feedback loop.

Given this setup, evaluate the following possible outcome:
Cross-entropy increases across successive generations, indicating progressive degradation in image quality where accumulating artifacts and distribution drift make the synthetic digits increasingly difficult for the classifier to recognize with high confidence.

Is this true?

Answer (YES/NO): YES